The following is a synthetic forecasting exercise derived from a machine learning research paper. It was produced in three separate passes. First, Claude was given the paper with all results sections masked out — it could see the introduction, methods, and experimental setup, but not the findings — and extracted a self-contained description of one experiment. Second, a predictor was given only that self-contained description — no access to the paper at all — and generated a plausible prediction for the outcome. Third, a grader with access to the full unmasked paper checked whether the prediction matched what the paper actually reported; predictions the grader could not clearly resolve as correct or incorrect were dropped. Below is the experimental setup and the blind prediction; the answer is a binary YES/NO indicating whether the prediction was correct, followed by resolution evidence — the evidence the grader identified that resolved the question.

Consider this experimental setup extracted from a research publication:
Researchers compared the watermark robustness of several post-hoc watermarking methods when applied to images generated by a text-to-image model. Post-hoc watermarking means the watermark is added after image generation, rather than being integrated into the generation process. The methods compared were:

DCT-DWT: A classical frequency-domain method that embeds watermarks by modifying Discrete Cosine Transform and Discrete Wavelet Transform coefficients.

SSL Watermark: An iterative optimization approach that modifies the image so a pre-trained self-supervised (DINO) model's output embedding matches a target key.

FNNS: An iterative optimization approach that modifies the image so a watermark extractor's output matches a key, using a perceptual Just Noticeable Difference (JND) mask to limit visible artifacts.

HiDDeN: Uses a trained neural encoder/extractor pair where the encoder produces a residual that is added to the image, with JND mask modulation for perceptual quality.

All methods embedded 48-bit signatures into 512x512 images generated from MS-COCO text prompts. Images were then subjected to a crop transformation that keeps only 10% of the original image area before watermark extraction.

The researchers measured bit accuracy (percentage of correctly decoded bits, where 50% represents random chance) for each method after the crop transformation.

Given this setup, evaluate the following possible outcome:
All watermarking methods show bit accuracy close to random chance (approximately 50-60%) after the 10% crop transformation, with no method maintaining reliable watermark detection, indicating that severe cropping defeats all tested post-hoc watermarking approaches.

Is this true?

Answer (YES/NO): NO